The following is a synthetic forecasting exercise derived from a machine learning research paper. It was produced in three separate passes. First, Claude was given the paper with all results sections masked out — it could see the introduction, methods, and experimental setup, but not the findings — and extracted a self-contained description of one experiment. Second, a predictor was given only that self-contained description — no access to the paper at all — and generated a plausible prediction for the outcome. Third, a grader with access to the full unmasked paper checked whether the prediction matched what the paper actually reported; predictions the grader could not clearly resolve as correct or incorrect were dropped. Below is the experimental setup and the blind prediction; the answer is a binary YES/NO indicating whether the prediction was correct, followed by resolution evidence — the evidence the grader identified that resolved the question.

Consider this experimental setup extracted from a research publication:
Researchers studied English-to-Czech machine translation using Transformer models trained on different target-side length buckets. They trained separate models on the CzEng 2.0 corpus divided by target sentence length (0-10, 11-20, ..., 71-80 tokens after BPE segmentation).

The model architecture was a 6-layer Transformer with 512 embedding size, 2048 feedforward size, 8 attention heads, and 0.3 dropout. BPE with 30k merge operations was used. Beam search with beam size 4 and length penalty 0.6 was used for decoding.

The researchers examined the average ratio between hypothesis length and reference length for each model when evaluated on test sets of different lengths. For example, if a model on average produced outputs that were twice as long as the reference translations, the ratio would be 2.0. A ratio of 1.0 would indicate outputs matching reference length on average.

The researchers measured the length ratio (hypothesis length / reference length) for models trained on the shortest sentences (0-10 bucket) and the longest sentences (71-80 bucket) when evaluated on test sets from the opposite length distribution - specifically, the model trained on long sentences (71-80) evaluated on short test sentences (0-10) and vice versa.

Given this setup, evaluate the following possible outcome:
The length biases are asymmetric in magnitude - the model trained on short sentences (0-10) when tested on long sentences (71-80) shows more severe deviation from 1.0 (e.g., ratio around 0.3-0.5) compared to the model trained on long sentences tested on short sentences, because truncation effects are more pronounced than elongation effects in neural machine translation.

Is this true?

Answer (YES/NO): NO